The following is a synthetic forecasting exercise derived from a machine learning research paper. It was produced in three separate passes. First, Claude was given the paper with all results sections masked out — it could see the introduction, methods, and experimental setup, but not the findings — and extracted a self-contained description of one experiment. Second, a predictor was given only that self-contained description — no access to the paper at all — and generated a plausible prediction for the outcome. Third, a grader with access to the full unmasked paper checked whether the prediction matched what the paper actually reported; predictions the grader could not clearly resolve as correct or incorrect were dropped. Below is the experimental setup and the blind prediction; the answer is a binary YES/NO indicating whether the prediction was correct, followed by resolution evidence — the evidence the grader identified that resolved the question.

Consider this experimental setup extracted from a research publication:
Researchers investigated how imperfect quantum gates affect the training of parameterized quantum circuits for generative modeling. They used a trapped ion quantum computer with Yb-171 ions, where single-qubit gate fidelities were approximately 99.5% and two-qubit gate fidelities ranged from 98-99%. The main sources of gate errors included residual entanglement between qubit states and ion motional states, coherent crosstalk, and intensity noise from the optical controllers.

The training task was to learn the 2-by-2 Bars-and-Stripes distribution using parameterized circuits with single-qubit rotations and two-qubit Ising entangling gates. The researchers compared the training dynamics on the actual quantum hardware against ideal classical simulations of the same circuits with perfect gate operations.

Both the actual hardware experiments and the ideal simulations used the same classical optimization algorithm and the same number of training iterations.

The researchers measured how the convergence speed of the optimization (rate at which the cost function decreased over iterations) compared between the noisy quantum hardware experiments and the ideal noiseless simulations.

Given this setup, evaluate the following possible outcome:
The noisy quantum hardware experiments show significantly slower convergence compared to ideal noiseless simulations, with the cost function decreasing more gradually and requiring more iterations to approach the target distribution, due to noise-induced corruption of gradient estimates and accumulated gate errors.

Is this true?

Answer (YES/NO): NO